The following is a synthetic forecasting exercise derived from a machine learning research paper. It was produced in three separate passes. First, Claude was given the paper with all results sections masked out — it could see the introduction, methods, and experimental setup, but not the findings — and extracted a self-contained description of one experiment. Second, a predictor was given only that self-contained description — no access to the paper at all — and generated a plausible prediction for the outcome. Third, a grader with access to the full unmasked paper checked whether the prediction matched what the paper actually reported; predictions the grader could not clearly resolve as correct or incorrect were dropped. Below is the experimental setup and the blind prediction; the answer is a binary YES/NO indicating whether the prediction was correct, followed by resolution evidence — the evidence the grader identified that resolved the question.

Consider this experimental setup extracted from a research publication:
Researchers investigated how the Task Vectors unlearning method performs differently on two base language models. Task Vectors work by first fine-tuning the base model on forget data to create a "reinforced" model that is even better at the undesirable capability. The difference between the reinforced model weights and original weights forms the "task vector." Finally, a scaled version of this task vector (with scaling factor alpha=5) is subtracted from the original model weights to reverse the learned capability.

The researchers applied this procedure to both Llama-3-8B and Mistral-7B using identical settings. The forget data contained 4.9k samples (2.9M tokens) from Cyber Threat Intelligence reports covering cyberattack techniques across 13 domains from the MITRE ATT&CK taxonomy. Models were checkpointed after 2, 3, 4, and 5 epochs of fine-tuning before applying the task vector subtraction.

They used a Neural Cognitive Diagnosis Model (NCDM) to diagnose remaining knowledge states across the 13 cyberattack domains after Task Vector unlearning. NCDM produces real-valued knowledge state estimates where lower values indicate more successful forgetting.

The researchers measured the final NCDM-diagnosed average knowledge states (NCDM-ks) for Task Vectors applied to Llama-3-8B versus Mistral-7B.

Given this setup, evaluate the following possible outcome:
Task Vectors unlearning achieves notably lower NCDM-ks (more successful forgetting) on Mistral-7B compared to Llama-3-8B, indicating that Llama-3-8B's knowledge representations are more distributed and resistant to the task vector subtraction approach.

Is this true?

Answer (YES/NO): YES